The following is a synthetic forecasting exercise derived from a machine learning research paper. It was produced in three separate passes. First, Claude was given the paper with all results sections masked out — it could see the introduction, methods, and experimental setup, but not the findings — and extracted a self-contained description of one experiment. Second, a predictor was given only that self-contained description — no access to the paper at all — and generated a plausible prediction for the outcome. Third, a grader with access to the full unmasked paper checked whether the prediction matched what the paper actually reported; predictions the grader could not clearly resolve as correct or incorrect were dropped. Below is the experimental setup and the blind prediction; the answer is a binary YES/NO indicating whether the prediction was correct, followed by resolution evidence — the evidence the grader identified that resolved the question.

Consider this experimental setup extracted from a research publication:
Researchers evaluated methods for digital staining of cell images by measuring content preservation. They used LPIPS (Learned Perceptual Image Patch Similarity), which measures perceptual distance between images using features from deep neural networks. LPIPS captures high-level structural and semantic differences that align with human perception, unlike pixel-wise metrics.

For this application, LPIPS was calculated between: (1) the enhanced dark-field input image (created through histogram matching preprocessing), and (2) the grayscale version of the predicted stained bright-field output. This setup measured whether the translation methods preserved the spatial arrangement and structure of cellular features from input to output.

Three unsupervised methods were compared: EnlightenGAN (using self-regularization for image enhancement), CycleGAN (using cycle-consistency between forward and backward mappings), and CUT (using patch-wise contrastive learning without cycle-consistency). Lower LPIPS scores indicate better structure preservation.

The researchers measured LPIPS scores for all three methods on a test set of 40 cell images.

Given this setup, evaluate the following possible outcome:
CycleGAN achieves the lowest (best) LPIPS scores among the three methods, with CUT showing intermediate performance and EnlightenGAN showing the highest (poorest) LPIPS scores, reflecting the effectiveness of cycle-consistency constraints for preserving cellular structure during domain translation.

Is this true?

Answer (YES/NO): NO